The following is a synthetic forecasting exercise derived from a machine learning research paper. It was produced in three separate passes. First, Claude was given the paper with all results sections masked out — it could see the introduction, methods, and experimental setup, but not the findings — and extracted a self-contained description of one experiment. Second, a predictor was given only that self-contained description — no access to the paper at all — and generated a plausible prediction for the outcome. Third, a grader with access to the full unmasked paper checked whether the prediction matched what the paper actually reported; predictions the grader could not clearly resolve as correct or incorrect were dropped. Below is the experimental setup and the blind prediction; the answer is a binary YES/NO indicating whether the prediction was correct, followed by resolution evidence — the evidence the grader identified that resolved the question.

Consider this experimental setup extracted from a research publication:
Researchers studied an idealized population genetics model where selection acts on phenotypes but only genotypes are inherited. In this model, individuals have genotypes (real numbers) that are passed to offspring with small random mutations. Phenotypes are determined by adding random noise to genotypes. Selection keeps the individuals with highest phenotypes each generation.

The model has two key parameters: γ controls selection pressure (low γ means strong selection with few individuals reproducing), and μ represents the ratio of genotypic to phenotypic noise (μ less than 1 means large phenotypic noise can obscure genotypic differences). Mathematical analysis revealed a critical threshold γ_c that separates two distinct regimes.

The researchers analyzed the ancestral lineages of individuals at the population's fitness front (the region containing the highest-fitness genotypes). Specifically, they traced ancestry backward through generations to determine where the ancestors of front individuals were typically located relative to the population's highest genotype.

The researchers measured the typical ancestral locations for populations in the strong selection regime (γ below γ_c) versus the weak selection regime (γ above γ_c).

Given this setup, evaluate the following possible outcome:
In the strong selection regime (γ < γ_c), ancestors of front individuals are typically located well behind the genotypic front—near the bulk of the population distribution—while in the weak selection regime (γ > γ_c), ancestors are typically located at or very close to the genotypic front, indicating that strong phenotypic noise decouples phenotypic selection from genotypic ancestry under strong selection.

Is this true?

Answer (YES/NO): NO